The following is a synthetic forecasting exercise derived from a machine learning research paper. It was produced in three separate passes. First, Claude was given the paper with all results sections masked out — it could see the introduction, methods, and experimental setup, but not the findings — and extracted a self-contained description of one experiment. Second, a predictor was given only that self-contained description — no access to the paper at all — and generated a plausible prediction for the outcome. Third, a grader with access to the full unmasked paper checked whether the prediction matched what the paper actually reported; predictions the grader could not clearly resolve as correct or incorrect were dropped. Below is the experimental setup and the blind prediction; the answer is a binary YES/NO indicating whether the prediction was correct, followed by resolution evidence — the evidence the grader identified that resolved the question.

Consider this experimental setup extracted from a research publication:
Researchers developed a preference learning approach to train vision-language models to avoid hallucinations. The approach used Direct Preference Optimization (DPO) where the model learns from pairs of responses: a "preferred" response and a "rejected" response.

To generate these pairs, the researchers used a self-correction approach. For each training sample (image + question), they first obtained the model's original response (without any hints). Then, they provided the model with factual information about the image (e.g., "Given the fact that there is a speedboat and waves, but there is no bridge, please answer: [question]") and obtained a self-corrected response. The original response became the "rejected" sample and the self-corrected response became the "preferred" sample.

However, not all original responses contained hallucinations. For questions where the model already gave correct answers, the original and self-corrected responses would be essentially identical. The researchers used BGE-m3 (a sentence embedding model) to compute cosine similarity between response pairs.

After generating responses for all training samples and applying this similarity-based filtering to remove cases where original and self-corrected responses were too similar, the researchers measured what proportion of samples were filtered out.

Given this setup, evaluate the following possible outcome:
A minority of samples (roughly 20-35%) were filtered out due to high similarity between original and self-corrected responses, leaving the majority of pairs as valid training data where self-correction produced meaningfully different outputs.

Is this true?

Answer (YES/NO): NO